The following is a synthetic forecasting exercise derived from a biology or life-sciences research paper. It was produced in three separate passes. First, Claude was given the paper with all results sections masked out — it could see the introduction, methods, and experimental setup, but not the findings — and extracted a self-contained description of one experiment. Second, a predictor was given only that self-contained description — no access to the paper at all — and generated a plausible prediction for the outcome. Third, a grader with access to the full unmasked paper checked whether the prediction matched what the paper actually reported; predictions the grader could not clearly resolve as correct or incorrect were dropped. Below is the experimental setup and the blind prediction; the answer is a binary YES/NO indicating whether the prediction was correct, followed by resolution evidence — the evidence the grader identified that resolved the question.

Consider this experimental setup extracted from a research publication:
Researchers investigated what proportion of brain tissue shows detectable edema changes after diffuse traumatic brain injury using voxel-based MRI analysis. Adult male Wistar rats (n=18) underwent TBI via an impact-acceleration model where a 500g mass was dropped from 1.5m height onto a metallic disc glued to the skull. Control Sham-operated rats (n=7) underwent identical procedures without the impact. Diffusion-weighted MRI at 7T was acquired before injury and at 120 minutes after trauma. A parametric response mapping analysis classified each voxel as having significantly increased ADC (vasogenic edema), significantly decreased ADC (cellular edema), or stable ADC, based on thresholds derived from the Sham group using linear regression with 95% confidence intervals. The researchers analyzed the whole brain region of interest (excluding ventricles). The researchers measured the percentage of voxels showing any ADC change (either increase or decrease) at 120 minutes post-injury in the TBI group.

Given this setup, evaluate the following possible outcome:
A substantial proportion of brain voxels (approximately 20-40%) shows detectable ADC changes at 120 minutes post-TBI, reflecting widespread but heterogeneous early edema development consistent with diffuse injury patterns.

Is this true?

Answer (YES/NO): YES